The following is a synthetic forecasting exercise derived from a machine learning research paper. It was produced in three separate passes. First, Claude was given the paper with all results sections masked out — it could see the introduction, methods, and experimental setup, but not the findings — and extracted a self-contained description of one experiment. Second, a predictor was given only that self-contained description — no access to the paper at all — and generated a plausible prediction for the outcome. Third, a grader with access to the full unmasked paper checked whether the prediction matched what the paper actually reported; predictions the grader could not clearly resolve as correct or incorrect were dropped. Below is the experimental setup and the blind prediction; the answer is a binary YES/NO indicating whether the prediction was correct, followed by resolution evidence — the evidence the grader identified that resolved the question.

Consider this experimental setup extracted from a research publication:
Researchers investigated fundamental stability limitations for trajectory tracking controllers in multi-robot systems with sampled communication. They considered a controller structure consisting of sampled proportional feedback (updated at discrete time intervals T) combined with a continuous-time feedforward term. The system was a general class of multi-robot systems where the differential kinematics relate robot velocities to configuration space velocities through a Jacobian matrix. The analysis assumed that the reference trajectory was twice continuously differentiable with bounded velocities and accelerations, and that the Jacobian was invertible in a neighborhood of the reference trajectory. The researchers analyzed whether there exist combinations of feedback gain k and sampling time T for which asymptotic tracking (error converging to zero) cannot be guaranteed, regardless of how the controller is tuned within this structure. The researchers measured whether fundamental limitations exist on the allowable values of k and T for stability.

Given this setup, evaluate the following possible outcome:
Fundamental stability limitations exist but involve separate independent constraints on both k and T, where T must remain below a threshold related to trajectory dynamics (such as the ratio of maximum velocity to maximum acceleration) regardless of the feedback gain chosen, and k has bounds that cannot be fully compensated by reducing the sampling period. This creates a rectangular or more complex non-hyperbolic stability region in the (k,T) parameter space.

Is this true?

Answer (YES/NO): YES